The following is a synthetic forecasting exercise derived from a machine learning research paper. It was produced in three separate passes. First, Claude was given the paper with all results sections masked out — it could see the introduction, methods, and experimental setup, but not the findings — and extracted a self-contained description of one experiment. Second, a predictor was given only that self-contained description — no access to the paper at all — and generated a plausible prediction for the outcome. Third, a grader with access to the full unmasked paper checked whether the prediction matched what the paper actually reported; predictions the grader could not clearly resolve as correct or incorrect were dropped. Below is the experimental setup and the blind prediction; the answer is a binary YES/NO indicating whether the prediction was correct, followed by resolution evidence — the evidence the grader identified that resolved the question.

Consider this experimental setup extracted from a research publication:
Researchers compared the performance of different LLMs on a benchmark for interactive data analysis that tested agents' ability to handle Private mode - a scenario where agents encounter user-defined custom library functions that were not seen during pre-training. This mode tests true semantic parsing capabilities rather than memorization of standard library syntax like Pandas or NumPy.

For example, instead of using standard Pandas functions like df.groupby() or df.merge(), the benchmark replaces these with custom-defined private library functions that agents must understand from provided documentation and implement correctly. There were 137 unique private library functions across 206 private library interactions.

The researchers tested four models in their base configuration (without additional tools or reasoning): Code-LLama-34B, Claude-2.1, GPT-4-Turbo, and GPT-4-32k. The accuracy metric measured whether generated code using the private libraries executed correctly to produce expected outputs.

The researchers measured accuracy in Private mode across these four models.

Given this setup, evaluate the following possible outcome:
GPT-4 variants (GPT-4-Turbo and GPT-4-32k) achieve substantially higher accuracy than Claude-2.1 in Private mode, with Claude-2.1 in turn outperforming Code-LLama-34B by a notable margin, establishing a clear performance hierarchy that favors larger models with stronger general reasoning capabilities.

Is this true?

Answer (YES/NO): NO